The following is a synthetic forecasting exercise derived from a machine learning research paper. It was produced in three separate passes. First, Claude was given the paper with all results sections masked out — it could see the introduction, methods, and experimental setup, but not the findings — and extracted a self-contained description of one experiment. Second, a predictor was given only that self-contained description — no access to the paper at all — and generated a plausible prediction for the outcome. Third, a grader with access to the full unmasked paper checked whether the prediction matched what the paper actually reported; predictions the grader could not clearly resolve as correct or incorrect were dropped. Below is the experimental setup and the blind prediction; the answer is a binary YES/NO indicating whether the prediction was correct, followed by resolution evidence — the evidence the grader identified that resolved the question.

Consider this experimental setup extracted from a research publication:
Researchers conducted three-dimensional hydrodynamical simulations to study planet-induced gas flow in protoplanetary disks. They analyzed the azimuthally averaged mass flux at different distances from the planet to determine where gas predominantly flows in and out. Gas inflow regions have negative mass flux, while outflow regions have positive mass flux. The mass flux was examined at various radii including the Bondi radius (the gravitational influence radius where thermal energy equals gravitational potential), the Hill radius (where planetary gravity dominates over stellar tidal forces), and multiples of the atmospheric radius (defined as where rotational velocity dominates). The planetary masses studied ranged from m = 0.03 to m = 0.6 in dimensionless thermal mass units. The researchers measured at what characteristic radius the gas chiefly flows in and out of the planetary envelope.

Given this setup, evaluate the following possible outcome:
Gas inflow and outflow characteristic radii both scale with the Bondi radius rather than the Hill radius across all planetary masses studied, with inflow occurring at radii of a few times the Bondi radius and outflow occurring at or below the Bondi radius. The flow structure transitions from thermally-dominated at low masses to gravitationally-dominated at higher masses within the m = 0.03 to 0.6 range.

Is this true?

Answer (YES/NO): NO